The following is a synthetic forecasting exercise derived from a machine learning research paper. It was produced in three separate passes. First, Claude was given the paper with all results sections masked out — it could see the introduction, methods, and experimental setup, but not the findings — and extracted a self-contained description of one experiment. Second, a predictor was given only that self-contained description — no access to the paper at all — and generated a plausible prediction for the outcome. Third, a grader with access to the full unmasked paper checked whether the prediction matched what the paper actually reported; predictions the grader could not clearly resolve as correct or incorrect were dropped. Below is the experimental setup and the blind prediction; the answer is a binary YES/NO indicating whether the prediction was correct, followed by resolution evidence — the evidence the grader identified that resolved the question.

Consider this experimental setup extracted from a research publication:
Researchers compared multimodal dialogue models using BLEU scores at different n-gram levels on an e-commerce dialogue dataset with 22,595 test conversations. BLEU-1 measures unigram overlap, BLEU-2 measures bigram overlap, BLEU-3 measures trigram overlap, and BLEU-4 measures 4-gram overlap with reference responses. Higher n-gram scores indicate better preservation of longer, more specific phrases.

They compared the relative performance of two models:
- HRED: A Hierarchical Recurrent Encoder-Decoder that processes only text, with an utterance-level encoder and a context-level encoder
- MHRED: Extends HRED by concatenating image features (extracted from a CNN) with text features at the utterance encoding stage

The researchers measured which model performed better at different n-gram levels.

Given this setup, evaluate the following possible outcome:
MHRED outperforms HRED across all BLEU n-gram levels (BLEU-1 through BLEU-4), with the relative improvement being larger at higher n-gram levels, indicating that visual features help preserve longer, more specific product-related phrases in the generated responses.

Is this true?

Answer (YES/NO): NO